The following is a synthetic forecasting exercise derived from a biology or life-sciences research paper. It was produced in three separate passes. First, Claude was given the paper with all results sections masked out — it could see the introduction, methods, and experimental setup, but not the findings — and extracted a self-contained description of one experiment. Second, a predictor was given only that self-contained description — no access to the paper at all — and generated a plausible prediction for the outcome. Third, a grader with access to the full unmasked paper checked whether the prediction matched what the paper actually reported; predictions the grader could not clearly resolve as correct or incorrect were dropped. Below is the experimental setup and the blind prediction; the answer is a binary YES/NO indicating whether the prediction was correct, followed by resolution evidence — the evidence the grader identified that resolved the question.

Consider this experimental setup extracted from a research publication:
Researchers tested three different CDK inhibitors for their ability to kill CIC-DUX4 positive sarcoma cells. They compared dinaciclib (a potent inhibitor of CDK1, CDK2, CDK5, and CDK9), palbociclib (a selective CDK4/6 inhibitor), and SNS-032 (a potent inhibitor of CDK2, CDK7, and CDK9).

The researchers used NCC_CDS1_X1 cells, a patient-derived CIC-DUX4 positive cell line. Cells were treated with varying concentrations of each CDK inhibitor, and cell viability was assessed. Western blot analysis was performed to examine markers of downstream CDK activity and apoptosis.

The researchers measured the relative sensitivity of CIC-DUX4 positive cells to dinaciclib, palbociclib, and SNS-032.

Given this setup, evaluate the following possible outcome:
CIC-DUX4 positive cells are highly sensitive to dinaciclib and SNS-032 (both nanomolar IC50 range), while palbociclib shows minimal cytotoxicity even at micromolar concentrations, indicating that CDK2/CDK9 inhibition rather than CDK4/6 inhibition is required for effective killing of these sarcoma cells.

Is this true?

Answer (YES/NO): YES